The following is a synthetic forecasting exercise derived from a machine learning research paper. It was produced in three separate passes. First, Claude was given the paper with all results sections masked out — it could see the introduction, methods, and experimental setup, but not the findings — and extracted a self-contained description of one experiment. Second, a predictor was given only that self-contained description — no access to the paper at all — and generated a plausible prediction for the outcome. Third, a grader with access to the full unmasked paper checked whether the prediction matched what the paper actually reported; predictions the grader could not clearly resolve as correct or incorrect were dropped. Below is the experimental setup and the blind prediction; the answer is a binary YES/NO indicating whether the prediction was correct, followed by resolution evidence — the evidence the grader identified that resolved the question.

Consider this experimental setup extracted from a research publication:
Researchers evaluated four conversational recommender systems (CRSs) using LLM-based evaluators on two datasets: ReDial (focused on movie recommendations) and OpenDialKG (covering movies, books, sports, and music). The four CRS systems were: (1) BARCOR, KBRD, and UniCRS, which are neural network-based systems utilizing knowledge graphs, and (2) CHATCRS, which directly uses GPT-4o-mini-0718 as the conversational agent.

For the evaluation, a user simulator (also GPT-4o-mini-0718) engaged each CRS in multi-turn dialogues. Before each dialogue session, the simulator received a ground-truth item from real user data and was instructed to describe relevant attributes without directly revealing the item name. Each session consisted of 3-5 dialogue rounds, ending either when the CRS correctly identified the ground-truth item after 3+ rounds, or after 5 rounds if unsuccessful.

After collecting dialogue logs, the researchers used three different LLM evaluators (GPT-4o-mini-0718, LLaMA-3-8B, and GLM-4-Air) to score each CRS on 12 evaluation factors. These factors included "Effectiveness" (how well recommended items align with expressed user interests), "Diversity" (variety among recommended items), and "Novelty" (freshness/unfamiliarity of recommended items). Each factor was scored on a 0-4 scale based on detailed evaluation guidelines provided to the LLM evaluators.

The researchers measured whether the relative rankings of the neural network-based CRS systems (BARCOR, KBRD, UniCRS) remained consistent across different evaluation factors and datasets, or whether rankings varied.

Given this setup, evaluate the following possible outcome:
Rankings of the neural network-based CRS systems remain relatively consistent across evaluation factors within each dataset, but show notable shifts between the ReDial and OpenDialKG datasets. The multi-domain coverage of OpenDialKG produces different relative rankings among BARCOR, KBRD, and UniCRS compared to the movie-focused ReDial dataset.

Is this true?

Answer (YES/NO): NO